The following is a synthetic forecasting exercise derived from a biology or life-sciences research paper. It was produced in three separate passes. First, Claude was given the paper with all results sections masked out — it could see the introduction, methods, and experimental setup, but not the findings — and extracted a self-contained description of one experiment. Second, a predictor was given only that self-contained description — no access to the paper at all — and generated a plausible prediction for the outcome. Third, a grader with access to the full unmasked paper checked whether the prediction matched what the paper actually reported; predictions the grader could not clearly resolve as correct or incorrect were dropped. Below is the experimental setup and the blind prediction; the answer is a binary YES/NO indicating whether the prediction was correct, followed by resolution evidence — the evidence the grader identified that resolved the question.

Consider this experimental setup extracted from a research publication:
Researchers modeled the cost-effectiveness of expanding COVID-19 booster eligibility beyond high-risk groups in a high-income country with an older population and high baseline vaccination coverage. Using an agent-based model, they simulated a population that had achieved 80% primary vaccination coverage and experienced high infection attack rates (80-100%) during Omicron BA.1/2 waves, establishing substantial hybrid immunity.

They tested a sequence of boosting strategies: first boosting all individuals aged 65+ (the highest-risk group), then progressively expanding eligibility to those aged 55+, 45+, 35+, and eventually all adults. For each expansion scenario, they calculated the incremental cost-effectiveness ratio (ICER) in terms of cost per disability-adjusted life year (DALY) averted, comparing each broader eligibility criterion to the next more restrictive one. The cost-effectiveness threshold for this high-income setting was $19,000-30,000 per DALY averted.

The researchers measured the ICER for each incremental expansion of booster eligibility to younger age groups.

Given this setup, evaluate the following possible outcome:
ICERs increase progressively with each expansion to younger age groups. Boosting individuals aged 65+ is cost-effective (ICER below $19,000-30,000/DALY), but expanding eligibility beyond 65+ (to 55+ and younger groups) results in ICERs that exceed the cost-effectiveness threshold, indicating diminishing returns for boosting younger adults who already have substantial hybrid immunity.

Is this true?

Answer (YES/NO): NO